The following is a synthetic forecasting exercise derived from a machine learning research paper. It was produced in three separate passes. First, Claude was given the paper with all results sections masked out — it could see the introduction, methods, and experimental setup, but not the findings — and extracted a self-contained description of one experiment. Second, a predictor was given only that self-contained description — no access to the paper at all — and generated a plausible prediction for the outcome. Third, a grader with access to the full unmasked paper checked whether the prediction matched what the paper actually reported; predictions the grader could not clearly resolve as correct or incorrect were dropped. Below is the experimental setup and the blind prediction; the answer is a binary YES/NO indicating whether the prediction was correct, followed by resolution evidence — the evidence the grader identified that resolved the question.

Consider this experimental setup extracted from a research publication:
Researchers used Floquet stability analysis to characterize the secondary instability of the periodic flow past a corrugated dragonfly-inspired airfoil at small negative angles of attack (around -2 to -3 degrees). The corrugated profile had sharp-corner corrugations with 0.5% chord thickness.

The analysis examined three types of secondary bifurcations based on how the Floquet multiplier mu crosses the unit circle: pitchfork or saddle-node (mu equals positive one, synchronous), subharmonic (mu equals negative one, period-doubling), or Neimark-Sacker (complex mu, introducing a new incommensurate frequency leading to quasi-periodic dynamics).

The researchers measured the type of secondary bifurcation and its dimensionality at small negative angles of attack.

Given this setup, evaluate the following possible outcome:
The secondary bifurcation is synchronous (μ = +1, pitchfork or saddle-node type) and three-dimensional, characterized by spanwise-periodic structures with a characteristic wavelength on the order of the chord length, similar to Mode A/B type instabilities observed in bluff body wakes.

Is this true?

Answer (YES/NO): NO